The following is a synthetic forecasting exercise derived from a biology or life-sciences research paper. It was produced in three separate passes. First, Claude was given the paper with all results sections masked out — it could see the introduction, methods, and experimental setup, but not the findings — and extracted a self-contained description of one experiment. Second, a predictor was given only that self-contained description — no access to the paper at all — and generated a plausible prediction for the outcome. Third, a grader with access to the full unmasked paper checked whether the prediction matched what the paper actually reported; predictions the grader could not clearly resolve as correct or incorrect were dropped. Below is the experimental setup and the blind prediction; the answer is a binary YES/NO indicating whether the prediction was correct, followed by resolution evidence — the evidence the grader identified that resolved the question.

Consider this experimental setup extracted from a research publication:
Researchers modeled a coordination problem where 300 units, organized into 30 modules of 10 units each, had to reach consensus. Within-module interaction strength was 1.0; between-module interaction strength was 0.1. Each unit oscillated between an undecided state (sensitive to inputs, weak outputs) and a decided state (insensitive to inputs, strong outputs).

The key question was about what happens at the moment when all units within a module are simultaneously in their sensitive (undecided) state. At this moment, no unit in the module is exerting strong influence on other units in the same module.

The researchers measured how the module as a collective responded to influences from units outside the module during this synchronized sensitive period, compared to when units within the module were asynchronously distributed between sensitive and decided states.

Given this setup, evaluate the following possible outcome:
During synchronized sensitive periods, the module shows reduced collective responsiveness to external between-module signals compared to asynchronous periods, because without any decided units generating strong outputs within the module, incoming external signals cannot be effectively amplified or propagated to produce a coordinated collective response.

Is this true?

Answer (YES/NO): NO